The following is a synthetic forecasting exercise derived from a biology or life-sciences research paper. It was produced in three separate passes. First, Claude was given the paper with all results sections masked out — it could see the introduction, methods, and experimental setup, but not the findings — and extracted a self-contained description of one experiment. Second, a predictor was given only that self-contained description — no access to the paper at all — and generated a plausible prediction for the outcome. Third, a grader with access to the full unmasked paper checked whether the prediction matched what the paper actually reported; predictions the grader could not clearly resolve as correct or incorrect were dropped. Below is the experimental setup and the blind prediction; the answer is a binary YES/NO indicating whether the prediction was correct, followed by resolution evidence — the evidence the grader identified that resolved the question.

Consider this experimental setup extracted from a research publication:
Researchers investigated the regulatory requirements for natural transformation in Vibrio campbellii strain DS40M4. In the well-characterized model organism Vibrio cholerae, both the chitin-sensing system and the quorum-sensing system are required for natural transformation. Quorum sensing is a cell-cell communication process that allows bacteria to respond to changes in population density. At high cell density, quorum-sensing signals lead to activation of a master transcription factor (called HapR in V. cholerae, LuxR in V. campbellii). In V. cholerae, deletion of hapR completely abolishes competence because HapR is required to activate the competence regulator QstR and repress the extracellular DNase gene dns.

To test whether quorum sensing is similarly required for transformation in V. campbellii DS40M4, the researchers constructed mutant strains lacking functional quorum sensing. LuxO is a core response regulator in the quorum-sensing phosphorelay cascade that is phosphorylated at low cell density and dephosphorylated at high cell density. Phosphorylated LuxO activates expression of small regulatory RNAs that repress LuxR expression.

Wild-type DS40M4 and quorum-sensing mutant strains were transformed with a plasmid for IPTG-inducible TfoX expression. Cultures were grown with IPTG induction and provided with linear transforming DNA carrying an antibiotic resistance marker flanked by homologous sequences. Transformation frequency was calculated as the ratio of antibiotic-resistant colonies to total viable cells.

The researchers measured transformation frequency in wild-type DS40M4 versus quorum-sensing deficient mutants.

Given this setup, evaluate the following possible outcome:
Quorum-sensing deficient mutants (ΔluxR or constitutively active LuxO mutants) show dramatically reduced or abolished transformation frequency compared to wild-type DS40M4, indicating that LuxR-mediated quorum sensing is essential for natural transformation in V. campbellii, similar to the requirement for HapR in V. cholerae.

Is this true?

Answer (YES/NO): NO